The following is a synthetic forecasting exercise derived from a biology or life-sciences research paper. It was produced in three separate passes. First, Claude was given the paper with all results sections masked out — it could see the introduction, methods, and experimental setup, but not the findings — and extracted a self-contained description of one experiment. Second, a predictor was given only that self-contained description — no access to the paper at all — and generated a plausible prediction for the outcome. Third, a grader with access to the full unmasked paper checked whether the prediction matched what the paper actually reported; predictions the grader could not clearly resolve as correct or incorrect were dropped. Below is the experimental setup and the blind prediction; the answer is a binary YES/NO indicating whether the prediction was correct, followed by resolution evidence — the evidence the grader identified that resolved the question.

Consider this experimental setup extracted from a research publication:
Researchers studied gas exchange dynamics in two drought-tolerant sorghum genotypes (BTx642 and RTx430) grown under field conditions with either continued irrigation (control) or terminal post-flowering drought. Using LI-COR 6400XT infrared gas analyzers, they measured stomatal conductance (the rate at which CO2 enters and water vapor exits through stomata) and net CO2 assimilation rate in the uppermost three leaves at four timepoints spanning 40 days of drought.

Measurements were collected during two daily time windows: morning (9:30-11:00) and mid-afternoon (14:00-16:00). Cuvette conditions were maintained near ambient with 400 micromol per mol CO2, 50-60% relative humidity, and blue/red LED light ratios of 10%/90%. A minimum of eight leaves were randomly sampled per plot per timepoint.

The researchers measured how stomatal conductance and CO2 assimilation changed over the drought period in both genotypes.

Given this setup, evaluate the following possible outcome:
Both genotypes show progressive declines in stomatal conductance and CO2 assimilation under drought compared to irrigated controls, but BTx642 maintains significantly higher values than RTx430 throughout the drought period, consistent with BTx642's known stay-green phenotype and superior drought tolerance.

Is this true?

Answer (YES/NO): NO